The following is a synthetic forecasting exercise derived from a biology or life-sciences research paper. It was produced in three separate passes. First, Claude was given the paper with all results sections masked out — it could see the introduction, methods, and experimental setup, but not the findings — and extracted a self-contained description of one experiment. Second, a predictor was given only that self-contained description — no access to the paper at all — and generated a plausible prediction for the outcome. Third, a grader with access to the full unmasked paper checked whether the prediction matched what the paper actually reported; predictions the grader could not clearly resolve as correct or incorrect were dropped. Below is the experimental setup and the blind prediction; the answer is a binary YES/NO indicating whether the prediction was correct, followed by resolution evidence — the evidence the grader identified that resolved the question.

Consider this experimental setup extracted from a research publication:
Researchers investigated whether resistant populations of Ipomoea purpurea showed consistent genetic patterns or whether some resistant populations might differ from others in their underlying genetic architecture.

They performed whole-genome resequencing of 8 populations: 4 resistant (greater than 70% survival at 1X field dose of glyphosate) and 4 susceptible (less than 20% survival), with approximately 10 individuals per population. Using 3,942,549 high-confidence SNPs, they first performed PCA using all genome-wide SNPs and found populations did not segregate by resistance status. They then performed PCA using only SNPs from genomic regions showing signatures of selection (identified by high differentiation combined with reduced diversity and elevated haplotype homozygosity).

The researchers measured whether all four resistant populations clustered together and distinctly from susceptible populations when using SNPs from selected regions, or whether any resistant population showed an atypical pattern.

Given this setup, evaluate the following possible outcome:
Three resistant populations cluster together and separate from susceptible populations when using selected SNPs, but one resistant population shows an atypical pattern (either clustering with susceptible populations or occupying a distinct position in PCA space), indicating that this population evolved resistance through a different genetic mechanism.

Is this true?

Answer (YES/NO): YES